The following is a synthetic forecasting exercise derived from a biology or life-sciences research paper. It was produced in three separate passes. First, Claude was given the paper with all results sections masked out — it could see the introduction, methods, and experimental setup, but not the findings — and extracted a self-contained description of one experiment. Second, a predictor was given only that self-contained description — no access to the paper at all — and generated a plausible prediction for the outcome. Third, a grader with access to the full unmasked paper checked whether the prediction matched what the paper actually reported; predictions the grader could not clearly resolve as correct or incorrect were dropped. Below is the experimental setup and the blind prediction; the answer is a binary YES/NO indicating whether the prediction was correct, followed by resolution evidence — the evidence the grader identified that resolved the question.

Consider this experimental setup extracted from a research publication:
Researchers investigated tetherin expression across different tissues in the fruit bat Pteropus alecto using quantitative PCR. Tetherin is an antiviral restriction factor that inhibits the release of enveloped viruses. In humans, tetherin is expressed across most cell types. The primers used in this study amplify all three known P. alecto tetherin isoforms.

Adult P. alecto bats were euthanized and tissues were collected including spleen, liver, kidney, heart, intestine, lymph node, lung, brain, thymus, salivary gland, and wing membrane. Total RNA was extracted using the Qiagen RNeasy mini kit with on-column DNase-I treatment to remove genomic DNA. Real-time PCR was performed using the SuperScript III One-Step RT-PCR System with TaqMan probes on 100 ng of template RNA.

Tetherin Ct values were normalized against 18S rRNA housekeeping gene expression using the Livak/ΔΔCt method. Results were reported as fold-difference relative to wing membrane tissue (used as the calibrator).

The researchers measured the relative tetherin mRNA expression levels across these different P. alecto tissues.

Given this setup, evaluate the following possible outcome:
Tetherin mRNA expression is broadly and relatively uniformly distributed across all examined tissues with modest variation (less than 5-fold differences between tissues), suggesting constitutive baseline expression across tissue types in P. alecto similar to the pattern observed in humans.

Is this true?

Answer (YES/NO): NO